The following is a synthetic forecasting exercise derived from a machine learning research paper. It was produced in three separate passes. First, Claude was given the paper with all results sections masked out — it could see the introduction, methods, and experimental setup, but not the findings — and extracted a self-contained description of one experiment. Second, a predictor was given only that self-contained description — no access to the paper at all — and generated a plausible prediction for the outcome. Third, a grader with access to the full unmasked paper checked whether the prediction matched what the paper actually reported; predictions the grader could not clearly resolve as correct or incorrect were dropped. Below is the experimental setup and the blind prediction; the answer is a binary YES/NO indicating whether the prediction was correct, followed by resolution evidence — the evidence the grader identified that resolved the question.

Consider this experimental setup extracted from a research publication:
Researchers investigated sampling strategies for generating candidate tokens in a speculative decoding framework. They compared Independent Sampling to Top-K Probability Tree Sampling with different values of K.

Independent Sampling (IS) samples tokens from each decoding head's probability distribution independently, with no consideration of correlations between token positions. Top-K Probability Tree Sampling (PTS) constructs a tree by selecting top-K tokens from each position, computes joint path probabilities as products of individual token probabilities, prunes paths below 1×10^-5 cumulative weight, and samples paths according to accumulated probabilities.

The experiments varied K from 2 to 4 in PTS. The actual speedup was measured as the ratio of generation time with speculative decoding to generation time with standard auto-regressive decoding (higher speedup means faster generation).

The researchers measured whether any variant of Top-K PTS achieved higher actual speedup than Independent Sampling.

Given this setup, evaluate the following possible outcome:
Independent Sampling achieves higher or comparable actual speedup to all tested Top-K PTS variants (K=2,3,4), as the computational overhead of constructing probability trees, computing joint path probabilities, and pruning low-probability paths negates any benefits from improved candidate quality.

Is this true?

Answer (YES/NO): YES